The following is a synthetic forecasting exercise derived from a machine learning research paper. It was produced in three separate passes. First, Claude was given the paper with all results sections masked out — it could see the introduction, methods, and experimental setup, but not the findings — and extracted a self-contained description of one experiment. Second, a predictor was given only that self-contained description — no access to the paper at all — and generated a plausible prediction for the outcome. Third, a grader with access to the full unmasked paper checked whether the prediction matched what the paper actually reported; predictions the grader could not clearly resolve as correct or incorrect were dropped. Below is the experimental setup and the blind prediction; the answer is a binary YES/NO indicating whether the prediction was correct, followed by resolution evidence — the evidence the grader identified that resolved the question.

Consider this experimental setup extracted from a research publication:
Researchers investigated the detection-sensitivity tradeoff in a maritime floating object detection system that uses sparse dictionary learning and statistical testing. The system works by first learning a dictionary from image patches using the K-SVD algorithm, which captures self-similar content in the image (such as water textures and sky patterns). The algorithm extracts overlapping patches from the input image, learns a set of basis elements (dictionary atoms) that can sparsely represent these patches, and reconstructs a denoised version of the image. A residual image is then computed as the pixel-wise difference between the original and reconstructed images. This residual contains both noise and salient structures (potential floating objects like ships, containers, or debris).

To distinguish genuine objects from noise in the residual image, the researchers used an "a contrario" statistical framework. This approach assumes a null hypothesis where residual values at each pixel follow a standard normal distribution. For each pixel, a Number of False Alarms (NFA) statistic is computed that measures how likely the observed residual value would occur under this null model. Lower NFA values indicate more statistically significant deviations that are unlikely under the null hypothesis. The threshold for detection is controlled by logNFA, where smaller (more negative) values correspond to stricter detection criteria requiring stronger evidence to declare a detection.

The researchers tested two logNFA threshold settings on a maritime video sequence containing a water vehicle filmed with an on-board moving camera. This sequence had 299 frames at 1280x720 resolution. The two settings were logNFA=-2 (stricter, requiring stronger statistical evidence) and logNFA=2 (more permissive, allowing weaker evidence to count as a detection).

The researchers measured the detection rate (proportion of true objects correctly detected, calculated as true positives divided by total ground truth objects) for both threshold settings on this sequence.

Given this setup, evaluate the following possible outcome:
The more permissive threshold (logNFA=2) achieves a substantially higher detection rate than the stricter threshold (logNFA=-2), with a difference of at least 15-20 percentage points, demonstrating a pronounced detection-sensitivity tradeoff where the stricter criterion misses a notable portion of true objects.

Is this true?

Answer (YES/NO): NO